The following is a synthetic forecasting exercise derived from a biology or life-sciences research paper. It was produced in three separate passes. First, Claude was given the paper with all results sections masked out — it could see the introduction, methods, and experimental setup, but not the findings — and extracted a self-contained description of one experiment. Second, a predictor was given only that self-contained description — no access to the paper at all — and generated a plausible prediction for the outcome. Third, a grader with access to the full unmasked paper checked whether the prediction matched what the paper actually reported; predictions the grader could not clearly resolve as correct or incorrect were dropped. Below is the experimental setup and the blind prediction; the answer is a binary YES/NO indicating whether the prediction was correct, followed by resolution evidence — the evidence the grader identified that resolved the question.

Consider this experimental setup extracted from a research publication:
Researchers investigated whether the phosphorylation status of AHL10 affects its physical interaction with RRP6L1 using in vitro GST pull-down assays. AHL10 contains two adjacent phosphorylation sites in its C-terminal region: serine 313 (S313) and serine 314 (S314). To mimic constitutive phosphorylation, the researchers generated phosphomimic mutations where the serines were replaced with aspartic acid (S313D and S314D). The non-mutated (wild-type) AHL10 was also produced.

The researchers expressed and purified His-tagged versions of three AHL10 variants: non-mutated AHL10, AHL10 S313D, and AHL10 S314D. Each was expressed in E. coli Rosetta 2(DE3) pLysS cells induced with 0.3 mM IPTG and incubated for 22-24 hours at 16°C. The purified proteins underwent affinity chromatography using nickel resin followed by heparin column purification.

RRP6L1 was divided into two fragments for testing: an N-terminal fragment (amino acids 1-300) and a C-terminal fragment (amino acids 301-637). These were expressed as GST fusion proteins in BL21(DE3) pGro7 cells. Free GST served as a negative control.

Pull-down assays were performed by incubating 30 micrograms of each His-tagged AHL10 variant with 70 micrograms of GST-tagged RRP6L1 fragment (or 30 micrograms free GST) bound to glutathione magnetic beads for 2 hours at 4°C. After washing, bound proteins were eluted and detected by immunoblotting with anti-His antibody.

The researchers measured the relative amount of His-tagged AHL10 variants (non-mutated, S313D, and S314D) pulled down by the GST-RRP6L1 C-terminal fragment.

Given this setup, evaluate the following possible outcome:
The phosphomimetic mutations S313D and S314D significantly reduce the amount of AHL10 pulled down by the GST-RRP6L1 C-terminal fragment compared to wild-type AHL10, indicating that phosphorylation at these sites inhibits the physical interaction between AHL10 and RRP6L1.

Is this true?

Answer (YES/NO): NO